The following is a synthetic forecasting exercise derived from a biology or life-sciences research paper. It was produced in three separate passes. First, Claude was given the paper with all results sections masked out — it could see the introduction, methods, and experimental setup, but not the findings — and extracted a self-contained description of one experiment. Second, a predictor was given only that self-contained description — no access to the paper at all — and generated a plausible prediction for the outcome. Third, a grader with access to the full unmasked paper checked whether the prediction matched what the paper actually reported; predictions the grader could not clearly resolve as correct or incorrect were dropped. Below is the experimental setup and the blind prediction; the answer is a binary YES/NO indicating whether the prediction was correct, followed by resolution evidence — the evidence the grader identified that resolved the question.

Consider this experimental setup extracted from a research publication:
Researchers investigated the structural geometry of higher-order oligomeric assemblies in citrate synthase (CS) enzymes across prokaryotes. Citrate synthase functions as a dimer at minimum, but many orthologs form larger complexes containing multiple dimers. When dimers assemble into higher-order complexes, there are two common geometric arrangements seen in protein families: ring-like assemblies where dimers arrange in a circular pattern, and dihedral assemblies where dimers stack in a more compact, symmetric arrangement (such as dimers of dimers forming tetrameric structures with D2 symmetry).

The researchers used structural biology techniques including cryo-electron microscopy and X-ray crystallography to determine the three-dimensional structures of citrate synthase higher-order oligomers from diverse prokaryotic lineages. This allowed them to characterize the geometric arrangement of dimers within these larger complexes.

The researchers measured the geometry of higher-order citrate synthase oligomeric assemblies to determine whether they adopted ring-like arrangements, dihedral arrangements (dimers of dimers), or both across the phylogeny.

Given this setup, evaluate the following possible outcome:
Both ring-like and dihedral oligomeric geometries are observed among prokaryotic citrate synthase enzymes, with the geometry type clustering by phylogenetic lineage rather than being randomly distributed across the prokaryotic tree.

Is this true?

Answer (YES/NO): NO